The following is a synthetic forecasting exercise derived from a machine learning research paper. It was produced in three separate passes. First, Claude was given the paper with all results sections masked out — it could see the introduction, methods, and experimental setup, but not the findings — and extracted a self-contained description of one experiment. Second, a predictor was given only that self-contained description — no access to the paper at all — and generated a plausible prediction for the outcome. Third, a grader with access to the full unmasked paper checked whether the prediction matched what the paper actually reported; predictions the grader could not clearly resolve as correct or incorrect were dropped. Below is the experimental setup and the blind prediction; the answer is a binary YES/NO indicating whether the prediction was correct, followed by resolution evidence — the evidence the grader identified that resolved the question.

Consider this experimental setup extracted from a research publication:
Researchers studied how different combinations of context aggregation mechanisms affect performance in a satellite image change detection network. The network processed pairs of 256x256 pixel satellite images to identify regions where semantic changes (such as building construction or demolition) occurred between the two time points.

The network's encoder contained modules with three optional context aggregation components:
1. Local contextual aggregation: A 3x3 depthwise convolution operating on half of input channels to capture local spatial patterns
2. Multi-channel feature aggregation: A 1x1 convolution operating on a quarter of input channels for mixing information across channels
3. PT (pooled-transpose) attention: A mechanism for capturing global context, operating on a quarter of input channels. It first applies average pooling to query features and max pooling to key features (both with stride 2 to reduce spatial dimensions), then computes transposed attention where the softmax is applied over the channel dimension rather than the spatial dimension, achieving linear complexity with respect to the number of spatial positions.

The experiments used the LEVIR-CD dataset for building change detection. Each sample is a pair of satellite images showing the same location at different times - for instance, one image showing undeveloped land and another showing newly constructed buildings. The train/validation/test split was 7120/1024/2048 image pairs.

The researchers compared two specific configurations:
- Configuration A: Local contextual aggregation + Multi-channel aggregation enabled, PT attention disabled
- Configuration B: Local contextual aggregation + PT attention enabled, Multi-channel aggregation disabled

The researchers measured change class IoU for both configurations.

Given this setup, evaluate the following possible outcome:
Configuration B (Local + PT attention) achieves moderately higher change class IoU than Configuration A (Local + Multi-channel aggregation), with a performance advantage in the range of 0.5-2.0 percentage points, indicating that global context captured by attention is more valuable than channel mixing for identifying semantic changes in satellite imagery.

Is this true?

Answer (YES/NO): YES